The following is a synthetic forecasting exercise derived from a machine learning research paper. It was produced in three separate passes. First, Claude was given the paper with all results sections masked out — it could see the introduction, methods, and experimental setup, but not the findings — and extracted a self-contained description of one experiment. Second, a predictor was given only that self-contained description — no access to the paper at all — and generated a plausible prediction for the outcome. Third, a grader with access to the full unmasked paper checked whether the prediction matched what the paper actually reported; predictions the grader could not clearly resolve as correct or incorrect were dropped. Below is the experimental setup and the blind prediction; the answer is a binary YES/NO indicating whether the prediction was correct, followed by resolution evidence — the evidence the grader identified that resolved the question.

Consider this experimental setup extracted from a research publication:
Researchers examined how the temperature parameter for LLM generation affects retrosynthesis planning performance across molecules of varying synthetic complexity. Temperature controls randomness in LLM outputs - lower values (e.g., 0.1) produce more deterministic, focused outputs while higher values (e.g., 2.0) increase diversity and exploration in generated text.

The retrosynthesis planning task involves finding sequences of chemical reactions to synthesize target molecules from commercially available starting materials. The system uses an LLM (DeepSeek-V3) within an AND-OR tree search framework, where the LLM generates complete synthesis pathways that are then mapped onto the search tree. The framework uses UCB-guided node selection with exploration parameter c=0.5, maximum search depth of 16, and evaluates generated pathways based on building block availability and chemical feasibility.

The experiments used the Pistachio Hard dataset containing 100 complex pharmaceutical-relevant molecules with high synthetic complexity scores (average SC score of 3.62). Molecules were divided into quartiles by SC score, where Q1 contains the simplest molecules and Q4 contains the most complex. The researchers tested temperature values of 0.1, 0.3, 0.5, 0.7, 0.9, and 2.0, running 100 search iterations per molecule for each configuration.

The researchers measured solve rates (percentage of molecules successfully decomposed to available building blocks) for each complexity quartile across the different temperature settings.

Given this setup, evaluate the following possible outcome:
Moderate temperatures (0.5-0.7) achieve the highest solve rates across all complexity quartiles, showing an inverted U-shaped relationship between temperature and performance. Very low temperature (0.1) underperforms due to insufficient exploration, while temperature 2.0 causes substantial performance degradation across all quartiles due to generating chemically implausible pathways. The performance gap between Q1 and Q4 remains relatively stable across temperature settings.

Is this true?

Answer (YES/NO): NO